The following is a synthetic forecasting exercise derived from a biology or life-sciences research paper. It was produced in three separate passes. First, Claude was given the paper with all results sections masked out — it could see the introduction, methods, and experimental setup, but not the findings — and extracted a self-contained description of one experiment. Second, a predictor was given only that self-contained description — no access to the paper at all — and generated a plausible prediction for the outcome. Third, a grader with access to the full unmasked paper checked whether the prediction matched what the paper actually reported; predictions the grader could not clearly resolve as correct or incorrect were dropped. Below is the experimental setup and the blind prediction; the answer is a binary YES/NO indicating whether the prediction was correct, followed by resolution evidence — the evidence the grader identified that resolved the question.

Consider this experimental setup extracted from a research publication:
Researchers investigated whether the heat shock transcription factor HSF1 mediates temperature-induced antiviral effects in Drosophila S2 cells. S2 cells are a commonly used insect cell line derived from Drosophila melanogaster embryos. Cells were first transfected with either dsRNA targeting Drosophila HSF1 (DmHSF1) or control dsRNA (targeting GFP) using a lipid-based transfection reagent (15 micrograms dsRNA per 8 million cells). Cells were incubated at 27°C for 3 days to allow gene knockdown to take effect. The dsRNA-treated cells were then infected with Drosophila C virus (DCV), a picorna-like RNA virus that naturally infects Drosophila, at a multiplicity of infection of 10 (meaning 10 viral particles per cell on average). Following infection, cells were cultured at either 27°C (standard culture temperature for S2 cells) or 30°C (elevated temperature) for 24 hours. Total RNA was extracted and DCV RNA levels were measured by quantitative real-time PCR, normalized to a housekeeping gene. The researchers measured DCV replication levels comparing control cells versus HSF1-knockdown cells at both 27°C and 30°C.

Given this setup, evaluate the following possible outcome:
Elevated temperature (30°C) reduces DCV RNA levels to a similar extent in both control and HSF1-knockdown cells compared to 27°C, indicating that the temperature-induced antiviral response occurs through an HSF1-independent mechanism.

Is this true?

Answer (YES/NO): NO